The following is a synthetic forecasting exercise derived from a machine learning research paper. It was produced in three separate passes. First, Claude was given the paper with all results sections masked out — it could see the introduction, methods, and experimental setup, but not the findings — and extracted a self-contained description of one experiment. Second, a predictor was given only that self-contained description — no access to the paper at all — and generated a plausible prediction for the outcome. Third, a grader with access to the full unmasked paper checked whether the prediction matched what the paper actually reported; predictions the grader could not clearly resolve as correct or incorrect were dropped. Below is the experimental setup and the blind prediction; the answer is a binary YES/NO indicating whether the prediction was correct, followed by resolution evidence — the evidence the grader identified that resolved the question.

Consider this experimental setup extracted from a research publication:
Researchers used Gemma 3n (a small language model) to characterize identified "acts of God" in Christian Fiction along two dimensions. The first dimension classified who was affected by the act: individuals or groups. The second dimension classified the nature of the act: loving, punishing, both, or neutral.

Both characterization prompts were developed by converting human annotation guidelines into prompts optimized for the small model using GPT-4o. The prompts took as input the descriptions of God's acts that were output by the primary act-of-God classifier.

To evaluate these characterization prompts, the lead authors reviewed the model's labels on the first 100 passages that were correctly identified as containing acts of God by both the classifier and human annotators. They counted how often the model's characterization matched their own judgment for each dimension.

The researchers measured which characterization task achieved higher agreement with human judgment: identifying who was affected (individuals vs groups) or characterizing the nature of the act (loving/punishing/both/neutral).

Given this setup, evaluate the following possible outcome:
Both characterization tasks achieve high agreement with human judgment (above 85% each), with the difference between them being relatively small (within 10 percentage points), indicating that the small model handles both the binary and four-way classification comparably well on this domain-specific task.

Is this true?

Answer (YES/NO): NO